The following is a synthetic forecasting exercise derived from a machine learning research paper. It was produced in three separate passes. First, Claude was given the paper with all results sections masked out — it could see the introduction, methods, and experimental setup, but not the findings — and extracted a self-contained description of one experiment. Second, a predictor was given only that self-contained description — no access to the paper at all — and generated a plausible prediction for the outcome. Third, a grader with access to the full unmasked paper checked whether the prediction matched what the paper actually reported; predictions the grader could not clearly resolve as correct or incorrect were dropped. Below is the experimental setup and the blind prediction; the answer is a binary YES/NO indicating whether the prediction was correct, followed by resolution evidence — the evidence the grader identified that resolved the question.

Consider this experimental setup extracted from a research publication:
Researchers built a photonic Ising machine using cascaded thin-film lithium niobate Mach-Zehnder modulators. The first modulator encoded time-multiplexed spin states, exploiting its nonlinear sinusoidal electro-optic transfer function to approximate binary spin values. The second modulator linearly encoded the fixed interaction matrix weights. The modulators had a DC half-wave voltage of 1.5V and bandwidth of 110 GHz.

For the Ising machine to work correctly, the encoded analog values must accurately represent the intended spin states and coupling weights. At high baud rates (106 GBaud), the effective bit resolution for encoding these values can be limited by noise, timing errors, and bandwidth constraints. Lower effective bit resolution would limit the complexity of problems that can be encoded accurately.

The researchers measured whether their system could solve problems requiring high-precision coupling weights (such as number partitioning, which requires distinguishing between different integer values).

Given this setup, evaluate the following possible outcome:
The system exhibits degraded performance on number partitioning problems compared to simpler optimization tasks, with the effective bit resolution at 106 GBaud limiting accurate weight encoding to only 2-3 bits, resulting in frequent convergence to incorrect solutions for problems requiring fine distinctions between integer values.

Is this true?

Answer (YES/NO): NO